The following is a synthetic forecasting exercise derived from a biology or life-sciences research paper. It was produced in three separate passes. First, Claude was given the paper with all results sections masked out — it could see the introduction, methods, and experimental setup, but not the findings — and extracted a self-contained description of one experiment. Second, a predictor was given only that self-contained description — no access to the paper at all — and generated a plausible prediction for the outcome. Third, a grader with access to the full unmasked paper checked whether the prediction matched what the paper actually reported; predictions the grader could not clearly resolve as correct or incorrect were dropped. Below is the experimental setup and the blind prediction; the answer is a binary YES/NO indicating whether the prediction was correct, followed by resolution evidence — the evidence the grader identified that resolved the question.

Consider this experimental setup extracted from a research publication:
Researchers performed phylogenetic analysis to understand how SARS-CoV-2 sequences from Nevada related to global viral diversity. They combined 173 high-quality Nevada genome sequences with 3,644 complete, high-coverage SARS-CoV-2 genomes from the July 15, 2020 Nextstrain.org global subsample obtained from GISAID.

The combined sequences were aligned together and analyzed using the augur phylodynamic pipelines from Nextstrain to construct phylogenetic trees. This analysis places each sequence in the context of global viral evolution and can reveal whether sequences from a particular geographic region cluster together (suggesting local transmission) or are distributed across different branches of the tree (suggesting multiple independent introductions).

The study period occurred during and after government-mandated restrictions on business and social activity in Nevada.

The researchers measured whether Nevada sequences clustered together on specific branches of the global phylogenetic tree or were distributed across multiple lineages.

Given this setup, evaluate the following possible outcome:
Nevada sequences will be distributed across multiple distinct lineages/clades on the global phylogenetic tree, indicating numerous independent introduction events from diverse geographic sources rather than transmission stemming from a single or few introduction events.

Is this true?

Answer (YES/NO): YES